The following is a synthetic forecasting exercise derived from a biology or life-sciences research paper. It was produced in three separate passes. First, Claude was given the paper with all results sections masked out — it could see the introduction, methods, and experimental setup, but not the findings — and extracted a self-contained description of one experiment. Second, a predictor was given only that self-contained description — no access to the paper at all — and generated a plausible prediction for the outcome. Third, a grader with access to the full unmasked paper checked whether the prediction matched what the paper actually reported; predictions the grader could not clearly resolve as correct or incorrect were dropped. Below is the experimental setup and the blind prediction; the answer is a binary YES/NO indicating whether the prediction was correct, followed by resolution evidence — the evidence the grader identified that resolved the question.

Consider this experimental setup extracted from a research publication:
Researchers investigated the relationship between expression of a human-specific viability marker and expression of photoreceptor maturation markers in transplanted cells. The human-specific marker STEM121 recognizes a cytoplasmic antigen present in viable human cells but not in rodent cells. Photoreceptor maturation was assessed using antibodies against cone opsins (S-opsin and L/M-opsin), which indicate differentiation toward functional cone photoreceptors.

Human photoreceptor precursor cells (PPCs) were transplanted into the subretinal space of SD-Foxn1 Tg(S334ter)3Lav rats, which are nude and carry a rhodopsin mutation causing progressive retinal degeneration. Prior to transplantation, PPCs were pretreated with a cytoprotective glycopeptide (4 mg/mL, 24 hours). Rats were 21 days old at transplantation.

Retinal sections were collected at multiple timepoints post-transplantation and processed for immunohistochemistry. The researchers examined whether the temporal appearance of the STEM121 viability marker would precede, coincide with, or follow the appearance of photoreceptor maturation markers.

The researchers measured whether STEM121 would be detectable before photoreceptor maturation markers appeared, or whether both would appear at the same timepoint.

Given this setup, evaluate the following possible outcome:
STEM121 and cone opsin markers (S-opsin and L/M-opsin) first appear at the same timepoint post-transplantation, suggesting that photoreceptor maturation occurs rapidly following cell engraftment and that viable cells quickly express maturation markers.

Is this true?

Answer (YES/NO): YES